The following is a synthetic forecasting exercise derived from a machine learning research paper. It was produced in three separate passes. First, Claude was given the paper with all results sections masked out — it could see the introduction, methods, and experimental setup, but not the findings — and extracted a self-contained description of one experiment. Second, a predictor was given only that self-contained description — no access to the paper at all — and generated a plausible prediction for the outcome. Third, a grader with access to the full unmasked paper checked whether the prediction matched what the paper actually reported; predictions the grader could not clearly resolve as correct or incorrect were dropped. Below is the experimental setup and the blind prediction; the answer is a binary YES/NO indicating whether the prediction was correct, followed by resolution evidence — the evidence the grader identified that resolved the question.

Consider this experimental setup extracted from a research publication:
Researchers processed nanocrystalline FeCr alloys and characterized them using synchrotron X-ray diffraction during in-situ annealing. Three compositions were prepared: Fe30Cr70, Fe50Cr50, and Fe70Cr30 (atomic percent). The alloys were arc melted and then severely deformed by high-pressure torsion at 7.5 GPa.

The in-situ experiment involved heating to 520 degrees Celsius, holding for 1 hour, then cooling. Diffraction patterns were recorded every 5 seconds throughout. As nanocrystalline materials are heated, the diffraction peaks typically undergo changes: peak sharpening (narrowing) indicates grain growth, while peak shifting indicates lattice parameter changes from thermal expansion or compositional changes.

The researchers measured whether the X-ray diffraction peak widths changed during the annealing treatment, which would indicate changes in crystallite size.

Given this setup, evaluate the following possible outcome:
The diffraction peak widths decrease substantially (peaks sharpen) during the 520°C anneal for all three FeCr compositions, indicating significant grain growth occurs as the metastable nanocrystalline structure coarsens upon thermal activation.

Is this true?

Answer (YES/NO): YES